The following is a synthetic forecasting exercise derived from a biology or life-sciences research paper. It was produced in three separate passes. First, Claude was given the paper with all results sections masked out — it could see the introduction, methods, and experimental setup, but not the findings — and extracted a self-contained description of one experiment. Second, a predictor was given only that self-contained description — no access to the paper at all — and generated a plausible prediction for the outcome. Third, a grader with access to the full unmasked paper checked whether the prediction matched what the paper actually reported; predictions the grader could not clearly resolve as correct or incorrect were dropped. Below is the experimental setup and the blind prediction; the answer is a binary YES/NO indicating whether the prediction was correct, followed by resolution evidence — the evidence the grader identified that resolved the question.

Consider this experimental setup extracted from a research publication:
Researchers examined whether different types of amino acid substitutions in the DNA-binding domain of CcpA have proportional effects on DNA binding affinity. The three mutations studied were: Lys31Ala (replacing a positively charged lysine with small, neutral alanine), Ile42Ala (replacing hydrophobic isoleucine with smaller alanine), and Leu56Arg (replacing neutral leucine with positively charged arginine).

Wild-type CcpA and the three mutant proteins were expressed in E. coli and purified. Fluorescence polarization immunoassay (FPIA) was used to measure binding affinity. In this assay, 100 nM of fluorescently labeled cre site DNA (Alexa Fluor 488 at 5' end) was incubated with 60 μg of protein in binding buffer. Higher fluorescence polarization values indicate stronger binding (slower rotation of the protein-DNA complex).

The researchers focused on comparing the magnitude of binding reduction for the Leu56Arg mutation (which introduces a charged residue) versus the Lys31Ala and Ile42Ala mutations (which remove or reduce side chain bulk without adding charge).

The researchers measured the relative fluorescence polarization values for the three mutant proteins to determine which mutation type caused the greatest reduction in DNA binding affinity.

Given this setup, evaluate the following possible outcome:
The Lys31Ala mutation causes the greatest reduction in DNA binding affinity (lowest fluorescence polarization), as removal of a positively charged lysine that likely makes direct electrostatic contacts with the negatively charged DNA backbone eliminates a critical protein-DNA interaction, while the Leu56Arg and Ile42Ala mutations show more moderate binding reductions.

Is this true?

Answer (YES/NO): NO